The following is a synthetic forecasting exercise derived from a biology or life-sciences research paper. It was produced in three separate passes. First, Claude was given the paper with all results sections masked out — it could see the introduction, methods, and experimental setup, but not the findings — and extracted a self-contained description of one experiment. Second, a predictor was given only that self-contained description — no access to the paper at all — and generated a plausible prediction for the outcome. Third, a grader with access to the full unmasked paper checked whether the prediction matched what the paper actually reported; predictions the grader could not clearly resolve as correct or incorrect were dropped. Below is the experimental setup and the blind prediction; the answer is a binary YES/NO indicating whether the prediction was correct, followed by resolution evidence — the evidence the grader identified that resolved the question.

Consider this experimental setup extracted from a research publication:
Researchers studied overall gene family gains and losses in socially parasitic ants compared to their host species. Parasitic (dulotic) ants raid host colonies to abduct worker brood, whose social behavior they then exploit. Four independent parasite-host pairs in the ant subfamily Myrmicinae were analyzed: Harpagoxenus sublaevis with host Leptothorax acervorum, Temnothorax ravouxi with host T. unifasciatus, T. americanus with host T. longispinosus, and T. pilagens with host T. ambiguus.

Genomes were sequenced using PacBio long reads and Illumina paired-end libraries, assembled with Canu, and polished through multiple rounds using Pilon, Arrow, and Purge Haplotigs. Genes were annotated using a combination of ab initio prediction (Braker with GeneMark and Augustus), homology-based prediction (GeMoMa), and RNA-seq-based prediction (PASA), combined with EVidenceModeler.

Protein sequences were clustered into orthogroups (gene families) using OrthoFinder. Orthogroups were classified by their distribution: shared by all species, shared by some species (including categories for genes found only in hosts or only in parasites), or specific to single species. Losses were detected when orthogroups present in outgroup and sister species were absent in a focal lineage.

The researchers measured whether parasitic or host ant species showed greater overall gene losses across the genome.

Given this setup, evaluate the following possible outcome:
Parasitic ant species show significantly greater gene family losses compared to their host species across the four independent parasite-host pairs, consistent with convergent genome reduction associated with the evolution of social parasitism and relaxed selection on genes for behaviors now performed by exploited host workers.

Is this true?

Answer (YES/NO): NO